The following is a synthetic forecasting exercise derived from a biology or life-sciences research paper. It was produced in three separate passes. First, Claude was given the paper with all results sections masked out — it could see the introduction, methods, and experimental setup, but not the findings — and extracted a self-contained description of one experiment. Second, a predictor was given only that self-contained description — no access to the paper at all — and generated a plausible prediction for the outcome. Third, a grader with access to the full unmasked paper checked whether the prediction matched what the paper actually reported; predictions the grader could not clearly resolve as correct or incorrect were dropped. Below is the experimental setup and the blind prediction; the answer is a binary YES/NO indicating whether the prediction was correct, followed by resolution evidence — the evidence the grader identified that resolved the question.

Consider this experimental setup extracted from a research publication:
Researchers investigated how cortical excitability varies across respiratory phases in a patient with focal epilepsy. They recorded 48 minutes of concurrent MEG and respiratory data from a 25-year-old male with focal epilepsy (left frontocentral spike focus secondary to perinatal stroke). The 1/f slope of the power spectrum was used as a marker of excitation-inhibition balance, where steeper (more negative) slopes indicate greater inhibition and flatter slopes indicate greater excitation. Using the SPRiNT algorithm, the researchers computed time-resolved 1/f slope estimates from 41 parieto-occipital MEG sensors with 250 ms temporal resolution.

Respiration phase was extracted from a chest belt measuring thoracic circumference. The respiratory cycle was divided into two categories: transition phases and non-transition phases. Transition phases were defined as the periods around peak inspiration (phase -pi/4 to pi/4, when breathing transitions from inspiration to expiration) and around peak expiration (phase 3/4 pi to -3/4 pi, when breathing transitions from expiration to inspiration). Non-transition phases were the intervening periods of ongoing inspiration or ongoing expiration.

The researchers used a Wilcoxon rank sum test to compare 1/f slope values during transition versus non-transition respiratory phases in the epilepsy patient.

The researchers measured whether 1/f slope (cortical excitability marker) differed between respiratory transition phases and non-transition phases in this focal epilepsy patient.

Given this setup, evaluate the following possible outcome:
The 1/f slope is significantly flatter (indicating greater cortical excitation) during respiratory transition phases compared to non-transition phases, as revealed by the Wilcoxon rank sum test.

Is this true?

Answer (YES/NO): YES